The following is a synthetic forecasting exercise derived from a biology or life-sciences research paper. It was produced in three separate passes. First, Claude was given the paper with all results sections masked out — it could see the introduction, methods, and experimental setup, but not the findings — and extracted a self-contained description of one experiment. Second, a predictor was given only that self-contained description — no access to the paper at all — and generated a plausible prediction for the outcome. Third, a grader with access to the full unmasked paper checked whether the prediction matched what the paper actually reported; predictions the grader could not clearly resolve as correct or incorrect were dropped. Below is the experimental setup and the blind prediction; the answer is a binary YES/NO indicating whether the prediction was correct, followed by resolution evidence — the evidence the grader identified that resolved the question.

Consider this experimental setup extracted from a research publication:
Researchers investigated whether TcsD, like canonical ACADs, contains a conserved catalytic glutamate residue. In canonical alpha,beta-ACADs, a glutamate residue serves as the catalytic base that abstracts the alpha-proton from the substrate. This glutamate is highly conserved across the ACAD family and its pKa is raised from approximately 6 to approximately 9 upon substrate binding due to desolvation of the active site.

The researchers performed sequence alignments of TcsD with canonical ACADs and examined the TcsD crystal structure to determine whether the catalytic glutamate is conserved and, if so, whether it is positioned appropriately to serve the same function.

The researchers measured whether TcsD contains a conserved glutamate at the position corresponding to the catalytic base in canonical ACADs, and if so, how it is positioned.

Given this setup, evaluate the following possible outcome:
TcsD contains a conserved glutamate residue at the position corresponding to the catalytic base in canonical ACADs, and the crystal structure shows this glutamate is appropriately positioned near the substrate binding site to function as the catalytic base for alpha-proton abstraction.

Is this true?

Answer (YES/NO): NO